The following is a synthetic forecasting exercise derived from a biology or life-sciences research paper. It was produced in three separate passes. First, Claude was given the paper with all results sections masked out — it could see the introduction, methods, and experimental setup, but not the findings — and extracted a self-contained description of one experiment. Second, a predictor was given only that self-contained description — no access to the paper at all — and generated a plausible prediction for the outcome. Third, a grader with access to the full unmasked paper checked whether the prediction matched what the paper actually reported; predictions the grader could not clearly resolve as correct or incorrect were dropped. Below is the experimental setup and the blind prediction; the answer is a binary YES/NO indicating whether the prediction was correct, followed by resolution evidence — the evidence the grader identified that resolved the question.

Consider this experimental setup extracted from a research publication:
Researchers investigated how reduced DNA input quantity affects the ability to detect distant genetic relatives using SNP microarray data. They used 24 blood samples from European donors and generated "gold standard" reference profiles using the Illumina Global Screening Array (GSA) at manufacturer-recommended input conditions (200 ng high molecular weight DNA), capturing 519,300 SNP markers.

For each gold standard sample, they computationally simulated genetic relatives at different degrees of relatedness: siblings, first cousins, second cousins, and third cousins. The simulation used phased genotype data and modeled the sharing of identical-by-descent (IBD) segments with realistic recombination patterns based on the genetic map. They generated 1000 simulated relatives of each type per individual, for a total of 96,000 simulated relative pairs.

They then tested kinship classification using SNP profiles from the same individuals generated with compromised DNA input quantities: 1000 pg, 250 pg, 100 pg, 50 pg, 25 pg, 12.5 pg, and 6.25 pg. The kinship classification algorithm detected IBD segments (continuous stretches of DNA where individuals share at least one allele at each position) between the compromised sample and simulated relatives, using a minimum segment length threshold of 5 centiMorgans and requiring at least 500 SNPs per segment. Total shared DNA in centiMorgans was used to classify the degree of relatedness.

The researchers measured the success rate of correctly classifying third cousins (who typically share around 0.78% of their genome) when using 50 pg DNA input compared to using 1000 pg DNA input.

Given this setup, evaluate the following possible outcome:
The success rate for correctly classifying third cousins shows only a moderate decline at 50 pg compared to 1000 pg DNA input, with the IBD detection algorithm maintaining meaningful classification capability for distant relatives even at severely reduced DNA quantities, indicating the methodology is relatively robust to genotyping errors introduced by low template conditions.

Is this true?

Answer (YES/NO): NO